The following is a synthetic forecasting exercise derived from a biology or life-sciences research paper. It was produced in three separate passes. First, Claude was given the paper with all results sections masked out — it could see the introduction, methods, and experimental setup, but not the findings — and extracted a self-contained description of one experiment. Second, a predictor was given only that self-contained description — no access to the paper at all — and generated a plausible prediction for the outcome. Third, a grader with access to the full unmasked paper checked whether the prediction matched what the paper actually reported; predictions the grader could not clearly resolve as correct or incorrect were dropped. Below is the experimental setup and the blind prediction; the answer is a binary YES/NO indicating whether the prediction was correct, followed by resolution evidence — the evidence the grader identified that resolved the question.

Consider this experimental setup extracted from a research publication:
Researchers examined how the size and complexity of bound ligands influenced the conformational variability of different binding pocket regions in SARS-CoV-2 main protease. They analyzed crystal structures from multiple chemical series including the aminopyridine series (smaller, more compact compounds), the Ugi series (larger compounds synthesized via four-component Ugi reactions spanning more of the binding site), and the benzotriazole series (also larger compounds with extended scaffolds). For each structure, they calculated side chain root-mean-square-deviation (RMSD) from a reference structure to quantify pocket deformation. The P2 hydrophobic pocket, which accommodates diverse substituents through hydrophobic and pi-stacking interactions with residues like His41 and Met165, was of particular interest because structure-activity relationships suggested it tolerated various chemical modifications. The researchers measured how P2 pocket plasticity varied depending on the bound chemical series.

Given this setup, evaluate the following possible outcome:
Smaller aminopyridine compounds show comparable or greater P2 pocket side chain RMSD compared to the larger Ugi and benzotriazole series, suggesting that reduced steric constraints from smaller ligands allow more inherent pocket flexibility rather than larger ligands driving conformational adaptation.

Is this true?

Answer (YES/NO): NO